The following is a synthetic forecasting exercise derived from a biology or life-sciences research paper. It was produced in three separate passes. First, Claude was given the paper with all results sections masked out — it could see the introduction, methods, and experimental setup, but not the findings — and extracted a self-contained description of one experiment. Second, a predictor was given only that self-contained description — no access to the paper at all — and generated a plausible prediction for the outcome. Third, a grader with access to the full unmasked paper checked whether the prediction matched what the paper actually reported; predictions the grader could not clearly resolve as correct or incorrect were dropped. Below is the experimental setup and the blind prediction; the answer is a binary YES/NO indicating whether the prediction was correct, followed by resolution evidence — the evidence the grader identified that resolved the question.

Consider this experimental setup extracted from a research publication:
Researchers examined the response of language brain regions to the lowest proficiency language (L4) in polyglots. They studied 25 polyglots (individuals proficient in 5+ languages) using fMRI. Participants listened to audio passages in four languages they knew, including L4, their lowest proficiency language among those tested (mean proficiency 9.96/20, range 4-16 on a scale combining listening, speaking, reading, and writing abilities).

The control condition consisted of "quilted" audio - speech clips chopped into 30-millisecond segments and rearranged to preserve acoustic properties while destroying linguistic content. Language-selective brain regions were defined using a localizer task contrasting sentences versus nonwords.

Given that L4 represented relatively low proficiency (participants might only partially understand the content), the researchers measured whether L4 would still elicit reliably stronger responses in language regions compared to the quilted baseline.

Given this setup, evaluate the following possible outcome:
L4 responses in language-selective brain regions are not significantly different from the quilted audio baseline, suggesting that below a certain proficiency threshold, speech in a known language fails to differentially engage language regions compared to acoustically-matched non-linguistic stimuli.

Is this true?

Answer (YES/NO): NO